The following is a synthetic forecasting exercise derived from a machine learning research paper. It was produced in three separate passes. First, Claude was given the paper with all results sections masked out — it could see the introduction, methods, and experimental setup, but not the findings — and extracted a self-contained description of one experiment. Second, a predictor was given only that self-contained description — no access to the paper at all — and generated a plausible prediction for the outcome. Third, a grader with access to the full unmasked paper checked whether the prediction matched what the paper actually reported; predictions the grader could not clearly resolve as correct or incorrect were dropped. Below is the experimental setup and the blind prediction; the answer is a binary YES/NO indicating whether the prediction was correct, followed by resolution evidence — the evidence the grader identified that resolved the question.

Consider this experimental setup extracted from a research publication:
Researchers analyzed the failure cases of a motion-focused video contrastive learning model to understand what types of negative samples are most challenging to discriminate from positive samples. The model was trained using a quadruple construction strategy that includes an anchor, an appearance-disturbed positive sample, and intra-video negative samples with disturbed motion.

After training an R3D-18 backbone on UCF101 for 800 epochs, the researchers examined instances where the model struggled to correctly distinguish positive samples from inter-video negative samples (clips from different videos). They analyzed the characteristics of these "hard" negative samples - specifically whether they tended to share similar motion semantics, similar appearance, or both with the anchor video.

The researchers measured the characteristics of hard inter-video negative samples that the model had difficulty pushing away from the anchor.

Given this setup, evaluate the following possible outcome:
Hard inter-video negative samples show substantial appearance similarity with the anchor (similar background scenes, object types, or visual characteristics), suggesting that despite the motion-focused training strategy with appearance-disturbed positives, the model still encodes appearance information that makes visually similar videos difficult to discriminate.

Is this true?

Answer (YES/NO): NO